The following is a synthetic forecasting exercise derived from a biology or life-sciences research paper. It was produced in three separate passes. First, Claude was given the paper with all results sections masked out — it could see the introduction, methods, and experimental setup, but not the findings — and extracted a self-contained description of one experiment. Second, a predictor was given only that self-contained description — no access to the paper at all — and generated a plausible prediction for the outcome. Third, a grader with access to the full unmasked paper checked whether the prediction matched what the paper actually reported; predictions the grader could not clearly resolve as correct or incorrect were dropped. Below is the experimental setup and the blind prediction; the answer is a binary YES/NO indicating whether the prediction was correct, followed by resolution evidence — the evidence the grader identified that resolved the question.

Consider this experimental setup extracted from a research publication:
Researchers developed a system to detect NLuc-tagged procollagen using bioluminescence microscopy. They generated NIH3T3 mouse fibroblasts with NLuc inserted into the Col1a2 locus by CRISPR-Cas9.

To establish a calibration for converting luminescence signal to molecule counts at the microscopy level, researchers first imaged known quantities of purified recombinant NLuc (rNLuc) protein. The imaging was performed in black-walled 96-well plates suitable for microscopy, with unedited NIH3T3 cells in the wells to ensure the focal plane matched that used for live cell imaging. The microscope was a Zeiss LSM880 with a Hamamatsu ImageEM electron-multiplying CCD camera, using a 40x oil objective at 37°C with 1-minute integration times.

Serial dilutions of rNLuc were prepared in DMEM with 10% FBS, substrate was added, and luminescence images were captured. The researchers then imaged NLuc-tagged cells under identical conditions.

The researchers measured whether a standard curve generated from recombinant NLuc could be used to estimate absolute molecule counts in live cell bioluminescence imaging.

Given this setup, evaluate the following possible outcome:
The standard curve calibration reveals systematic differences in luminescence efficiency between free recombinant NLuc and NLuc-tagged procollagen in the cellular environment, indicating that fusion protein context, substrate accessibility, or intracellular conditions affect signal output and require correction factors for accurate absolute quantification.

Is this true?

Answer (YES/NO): NO